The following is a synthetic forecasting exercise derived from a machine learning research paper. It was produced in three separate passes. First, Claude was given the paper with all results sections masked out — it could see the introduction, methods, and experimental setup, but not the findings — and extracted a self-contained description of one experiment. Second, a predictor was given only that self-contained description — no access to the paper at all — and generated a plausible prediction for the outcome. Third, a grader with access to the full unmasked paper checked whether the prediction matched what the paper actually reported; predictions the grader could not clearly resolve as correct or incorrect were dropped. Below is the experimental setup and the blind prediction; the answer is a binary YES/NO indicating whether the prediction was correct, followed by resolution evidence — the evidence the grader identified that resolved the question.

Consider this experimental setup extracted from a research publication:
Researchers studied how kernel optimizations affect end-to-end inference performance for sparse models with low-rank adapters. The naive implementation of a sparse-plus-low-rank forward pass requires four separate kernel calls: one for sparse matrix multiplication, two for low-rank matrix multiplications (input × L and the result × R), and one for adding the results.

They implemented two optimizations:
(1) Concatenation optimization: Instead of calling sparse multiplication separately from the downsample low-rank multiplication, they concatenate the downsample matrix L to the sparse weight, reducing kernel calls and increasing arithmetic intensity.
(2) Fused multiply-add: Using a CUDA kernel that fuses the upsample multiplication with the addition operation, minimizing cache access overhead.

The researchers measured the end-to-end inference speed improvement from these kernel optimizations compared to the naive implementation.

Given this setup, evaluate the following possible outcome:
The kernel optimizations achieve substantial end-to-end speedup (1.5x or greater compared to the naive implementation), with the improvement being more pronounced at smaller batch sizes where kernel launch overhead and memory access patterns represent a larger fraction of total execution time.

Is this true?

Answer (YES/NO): NO